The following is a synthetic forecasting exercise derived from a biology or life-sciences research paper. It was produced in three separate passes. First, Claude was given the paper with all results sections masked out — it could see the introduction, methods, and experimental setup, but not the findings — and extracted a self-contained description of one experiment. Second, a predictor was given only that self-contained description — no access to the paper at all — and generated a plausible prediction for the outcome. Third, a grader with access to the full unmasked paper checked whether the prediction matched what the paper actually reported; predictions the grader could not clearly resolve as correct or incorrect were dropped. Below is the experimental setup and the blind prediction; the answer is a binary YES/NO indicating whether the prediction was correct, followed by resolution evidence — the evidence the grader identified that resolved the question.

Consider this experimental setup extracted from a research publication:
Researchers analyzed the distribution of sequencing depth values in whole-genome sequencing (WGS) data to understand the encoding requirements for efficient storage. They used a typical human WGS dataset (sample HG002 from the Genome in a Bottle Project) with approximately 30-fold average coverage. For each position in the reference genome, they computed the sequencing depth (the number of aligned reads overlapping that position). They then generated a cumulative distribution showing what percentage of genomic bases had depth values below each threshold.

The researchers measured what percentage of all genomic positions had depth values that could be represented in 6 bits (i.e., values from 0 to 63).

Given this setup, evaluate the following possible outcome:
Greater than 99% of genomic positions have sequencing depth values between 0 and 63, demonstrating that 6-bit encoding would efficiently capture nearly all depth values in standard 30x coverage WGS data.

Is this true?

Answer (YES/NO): YES